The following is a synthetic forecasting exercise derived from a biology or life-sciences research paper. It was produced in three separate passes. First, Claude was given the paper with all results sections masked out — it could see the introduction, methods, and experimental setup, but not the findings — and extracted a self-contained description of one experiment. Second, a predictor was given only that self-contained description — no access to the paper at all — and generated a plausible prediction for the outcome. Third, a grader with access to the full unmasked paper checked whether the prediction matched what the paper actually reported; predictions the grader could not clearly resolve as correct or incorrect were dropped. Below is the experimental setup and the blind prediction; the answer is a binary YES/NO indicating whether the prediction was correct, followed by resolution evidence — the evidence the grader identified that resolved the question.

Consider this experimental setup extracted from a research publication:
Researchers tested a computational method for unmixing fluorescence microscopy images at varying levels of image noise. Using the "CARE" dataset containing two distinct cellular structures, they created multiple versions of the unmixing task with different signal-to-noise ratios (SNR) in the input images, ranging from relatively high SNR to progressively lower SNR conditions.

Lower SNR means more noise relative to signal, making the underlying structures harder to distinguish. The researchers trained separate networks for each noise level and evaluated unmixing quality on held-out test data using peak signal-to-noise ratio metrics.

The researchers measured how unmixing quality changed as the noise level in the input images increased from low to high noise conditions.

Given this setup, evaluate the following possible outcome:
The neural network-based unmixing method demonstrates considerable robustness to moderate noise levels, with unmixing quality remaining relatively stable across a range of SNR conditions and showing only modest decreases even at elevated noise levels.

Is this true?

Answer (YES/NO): YES